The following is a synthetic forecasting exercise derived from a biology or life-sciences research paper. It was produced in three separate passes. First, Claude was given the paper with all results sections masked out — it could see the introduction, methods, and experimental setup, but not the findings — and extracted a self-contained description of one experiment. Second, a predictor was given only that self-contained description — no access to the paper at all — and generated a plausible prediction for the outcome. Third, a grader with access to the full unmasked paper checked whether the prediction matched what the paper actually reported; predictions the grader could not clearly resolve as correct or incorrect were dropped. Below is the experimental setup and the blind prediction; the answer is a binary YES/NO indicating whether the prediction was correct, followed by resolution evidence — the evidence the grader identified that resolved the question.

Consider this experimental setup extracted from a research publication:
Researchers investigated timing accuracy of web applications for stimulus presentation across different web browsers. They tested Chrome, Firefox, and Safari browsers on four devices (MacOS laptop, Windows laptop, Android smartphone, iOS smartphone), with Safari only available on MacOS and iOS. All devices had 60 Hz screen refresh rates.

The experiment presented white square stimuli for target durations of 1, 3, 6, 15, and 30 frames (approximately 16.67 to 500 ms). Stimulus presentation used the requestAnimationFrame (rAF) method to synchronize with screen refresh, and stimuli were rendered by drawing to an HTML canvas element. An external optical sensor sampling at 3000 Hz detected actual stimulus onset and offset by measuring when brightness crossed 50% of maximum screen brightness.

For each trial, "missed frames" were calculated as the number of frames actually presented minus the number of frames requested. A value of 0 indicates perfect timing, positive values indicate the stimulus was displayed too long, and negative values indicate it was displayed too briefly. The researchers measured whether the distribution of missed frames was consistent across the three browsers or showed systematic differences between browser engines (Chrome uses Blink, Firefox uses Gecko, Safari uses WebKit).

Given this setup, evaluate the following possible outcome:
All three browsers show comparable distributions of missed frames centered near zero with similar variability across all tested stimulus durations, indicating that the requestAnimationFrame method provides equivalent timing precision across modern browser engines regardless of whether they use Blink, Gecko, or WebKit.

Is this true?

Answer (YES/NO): NO